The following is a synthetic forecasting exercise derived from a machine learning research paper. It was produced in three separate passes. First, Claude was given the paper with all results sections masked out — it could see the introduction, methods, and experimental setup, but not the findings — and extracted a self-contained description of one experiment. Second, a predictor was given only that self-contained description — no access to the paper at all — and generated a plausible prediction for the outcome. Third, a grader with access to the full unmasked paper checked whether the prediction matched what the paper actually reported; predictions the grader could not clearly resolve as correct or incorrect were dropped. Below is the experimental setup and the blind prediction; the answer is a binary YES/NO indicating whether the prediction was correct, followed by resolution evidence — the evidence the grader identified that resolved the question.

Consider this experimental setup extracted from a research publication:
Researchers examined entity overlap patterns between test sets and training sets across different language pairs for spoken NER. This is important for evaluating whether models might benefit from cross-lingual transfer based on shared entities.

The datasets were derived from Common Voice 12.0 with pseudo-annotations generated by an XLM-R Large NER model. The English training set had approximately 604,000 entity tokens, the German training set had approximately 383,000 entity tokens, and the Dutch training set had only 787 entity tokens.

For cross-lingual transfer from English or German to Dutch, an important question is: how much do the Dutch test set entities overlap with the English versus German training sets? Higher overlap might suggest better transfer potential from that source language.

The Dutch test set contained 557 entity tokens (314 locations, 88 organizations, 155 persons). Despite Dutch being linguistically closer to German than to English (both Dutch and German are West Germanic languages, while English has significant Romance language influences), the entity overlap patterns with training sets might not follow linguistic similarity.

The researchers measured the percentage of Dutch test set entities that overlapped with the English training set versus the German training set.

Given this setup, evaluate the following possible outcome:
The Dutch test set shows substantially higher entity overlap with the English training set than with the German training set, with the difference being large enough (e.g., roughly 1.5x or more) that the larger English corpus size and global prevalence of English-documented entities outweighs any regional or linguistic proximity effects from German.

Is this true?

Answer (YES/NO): NO